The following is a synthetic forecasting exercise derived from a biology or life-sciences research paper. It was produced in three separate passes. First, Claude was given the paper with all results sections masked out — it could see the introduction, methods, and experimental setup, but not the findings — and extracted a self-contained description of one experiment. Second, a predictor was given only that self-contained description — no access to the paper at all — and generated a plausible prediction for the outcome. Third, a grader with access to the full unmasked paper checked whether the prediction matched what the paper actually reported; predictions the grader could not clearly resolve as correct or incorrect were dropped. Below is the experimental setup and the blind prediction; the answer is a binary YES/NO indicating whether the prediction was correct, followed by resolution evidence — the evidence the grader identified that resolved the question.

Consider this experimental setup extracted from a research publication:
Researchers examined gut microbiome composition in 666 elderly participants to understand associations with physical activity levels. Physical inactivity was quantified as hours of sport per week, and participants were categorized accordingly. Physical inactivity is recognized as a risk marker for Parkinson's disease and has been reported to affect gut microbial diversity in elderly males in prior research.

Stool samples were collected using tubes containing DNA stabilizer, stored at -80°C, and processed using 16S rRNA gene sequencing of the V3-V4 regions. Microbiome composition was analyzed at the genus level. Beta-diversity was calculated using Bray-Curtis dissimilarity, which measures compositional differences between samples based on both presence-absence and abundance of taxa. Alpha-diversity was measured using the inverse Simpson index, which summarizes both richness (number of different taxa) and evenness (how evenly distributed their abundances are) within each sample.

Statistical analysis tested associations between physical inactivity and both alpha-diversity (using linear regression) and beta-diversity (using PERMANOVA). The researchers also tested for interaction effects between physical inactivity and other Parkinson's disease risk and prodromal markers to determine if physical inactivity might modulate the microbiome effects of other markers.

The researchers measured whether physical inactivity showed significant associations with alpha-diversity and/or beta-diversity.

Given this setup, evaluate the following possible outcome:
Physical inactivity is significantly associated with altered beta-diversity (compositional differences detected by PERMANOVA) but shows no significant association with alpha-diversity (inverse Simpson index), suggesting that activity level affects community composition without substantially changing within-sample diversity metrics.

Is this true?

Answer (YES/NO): NO